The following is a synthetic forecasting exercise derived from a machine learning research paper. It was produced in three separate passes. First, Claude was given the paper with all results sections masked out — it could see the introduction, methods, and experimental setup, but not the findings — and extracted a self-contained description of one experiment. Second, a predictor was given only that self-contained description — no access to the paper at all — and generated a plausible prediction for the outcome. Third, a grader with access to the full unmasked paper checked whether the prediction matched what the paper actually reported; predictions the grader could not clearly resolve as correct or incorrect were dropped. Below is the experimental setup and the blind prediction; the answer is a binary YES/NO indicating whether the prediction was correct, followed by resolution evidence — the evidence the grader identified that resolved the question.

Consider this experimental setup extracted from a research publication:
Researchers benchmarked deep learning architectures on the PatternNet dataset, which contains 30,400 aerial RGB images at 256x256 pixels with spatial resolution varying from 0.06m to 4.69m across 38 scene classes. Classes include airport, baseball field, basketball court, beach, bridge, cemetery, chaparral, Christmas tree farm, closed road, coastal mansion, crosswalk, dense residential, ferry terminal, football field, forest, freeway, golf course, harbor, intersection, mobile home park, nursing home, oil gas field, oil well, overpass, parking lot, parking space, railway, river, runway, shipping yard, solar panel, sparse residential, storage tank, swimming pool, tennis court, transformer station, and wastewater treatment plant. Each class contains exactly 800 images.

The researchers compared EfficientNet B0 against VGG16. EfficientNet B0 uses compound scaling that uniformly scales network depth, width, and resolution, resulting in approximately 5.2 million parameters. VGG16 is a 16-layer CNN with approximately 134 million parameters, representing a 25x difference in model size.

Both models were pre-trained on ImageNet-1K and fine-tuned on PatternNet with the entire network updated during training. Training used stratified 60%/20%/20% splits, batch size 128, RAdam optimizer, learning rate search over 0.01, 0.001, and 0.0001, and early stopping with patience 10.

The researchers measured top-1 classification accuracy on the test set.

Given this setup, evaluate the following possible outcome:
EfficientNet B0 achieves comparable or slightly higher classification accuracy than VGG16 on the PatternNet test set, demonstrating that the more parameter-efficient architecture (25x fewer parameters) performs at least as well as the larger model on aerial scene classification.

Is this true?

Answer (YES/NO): YES